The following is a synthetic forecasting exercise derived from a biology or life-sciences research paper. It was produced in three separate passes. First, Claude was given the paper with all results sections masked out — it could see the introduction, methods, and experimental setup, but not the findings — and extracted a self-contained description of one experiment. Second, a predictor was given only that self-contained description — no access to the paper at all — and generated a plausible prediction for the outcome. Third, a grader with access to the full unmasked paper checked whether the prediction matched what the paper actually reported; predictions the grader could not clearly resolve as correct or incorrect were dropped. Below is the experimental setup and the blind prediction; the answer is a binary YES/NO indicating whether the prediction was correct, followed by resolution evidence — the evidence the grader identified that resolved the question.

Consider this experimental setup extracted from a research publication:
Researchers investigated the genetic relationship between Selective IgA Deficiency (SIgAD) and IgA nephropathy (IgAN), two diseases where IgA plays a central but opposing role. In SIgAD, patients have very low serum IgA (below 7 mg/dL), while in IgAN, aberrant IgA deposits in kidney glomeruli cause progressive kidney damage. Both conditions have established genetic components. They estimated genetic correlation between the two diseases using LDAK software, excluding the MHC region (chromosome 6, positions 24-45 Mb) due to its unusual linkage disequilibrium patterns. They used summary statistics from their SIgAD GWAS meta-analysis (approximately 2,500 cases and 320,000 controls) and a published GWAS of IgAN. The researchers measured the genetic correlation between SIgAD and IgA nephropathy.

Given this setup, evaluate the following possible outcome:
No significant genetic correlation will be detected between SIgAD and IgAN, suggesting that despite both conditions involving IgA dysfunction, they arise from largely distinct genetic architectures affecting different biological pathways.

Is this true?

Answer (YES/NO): NO